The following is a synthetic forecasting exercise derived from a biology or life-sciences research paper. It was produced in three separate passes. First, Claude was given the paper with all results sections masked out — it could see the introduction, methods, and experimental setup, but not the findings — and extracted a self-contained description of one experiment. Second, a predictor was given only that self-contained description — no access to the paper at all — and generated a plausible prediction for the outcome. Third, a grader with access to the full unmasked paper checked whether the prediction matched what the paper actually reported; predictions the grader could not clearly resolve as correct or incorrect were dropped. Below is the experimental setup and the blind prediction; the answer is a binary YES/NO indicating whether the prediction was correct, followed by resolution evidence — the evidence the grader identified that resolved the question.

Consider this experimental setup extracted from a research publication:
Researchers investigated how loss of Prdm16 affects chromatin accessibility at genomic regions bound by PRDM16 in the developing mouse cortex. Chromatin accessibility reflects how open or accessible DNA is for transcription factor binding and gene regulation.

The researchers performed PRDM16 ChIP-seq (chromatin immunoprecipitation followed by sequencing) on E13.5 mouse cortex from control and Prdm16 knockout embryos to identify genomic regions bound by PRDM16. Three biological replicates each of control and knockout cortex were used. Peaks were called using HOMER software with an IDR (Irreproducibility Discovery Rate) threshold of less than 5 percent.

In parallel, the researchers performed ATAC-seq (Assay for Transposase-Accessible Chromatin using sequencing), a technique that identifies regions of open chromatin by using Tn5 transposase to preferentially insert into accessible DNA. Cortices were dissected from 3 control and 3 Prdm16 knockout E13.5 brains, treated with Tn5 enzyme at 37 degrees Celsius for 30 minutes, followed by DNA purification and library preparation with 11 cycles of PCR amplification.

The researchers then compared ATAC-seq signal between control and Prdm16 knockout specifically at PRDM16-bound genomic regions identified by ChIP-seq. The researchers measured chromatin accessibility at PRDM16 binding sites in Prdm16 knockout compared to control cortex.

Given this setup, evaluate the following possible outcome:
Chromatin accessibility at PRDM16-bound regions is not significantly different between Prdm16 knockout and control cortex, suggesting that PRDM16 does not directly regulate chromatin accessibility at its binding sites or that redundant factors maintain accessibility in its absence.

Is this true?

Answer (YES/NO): NO